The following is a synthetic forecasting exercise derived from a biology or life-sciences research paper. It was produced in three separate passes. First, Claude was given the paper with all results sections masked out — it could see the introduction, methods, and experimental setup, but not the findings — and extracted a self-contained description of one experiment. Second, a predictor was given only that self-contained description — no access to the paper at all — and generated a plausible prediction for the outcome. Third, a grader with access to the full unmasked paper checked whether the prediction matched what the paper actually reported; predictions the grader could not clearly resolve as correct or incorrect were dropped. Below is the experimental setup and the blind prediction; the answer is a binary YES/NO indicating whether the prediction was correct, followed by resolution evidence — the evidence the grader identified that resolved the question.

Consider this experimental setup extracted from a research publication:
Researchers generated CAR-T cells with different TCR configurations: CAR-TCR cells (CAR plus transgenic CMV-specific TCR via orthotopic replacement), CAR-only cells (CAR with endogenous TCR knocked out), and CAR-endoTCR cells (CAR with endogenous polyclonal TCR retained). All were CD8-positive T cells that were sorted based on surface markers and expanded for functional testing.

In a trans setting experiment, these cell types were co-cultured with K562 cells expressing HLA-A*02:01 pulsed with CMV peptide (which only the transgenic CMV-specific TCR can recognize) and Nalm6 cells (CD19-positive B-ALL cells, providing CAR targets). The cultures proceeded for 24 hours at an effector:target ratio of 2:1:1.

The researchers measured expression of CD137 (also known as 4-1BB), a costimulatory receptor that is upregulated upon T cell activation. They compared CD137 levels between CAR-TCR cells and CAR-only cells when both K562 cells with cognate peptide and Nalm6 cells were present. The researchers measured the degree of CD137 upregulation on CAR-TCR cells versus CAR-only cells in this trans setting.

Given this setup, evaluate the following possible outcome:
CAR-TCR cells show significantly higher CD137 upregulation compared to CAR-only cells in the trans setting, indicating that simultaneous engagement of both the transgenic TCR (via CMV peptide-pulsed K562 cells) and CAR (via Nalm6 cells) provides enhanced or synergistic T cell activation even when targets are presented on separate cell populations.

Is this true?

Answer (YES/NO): YES